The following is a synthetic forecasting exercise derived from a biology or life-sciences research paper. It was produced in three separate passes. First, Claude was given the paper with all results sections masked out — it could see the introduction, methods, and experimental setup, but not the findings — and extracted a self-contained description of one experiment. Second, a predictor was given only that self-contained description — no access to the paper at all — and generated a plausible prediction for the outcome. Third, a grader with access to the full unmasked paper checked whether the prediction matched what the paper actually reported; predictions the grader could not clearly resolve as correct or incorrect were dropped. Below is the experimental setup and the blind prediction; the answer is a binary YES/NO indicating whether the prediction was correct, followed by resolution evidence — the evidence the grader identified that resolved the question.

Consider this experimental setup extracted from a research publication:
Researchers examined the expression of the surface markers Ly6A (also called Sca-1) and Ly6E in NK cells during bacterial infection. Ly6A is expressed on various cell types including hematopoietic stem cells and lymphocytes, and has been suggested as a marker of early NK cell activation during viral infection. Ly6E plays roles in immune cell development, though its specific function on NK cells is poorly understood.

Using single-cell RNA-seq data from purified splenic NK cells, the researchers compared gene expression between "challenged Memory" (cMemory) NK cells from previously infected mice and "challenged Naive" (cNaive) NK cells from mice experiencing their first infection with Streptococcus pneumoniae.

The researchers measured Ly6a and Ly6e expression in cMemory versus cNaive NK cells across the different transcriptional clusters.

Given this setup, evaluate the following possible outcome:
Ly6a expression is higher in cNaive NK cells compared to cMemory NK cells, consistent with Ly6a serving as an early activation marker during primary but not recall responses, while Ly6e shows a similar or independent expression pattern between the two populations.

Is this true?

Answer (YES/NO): NO